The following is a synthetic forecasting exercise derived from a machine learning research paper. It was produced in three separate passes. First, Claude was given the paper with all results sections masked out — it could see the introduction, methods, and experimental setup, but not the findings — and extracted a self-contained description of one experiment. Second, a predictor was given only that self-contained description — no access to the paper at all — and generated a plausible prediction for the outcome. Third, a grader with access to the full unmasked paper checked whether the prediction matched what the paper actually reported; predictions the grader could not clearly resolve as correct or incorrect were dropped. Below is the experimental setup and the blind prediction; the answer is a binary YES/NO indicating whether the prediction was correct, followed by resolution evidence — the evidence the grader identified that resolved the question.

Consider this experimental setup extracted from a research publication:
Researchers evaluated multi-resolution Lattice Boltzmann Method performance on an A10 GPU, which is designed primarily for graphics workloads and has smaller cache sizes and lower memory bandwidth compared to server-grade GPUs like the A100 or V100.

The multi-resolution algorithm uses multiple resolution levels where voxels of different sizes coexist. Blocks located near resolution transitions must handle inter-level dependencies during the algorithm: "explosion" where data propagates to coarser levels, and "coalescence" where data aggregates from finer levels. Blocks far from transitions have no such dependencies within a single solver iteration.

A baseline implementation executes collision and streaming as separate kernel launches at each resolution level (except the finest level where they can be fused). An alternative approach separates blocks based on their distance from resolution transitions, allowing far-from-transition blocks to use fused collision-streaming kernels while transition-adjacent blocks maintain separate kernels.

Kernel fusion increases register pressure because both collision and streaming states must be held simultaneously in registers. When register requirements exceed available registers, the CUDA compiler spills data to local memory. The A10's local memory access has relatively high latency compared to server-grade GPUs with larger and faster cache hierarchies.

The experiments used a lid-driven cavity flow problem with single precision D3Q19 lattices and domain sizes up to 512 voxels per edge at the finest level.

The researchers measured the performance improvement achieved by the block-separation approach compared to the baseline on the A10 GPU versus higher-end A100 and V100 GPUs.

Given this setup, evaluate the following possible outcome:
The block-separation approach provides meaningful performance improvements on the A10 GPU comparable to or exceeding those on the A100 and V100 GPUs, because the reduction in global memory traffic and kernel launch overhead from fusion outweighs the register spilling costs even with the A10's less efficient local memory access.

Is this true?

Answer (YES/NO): NO